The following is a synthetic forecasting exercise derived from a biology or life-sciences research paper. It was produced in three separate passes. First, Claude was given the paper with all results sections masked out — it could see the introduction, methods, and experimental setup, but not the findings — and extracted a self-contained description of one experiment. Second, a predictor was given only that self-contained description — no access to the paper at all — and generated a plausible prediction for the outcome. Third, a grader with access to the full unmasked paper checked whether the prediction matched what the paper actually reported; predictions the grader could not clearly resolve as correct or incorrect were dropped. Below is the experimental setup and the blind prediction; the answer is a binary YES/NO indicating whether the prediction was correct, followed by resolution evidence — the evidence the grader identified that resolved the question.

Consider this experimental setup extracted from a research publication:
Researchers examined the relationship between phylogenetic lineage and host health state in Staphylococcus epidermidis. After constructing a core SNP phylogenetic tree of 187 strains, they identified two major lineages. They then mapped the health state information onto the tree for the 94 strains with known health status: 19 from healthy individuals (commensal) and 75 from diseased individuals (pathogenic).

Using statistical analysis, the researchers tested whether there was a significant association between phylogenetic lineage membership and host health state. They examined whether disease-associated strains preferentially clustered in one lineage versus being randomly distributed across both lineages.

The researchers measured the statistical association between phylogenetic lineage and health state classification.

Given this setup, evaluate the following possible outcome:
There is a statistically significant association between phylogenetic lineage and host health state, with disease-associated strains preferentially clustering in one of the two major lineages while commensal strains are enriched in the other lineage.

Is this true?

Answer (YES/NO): YES